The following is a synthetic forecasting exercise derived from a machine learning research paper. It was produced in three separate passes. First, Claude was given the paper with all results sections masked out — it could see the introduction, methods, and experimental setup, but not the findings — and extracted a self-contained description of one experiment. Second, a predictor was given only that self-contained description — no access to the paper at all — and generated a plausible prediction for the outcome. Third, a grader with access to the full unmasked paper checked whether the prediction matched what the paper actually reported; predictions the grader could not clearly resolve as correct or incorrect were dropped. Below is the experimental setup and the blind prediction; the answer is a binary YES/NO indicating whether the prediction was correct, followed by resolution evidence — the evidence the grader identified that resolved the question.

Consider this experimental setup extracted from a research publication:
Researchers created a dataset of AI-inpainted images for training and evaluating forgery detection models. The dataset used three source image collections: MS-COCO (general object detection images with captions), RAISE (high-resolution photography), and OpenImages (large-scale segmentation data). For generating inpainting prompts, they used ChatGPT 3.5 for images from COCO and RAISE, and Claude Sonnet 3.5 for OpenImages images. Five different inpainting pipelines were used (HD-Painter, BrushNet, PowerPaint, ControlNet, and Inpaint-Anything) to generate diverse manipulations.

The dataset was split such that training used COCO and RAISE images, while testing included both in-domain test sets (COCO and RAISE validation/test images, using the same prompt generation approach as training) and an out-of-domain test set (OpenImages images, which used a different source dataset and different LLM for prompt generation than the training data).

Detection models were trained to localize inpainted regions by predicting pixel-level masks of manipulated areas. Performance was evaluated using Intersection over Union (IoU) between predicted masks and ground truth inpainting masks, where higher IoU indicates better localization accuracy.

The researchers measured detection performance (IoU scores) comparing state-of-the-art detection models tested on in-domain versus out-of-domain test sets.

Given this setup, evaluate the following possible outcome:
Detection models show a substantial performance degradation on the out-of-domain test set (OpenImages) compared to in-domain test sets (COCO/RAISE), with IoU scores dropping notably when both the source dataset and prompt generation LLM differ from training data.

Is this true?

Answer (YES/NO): NO